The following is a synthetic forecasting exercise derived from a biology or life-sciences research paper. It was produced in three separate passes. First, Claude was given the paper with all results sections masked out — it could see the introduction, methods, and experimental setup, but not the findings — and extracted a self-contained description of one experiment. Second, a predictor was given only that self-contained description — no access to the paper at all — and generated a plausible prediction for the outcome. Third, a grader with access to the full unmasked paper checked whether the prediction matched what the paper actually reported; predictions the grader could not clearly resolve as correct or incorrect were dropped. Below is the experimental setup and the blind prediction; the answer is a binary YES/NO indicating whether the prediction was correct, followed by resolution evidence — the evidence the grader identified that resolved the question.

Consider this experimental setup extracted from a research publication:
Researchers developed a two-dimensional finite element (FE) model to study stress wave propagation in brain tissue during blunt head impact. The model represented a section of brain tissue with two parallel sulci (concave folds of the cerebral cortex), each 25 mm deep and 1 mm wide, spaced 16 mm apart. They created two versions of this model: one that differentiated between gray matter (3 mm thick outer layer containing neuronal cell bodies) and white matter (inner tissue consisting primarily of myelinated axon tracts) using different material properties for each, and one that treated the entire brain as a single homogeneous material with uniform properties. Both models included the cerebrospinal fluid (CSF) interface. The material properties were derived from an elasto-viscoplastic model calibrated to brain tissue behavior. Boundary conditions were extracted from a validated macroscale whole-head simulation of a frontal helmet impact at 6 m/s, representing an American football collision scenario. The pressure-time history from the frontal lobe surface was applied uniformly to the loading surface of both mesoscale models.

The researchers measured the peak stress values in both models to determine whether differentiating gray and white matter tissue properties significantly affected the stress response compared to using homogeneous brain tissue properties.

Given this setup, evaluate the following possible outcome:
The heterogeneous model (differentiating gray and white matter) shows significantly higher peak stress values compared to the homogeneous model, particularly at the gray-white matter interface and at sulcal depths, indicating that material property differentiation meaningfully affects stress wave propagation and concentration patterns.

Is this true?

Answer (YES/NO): NO